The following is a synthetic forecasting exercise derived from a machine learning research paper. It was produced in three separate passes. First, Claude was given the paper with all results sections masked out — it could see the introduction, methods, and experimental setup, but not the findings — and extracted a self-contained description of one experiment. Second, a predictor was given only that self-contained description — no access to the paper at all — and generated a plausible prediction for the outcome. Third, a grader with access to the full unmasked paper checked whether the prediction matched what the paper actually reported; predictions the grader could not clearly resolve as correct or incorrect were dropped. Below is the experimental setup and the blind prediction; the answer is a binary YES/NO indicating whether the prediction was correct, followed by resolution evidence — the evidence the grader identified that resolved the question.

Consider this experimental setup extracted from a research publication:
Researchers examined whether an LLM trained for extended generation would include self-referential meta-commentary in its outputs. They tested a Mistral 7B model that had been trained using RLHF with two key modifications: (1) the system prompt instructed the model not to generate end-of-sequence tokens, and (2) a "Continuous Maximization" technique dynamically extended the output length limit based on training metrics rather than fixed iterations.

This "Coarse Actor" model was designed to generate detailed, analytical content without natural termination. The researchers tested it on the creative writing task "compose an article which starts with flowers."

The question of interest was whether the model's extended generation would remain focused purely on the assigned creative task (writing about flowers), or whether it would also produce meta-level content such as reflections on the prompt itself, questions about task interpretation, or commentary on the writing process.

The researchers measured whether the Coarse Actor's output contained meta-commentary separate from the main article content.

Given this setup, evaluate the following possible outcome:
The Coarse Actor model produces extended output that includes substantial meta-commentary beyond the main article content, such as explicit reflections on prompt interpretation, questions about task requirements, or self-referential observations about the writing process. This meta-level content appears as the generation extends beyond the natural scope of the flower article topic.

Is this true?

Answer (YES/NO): YES